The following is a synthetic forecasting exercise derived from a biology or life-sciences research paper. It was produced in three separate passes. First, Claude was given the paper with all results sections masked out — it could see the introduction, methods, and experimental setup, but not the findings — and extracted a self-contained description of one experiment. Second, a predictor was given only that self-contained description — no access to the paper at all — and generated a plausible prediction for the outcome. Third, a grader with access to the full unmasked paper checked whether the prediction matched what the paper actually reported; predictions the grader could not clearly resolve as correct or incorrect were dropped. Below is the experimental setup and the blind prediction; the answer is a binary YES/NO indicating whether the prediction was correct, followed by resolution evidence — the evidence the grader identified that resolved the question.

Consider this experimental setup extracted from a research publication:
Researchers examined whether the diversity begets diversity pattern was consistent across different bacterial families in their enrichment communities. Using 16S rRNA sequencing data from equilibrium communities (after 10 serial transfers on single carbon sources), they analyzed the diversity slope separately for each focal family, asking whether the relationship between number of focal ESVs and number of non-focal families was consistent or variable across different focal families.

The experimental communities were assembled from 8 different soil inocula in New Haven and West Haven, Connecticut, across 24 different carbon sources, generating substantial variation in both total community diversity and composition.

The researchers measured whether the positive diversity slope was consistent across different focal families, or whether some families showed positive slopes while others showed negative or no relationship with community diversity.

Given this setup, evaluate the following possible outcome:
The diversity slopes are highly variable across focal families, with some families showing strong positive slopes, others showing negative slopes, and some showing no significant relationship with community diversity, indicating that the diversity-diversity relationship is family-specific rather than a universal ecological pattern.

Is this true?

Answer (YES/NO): NO